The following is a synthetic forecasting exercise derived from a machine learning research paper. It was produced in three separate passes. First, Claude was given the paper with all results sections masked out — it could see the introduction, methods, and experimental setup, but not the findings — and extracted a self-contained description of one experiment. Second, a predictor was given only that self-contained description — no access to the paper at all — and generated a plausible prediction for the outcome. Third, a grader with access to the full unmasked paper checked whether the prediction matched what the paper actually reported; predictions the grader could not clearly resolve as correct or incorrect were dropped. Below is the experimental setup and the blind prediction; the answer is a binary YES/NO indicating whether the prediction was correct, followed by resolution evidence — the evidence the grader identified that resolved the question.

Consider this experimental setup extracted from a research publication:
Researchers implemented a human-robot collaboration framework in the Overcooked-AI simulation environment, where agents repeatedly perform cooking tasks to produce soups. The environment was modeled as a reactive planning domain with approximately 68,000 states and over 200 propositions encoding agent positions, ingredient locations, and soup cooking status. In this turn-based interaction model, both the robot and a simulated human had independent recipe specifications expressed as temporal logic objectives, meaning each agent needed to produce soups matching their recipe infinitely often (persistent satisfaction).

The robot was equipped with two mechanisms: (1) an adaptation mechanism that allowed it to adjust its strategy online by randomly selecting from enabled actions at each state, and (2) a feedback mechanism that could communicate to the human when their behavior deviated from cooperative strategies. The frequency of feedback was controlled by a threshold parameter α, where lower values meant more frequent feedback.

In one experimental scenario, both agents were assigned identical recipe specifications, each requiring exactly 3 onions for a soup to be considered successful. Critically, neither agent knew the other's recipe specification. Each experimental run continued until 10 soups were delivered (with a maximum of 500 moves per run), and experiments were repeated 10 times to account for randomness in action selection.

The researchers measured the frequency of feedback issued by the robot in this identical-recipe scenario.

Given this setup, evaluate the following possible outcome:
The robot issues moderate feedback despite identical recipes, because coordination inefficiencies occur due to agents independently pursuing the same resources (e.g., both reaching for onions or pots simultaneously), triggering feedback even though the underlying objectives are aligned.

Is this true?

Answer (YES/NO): NO